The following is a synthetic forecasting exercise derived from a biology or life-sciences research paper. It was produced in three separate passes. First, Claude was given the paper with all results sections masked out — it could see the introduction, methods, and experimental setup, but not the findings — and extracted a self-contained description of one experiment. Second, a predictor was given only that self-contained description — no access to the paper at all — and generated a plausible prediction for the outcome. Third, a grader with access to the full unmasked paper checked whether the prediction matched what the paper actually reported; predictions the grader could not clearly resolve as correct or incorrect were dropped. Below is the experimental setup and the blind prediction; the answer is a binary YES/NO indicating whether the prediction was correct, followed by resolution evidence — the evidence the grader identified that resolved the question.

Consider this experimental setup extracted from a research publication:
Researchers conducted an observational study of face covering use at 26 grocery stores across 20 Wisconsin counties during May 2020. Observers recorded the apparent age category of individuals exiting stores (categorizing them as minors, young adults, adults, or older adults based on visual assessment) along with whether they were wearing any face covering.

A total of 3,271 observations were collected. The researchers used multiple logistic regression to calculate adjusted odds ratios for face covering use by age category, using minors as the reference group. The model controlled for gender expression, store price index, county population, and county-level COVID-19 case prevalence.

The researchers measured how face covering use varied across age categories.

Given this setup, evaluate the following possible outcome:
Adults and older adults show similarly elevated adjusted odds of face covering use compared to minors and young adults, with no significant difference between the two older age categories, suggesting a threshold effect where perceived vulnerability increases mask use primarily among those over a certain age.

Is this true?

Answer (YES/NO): NO